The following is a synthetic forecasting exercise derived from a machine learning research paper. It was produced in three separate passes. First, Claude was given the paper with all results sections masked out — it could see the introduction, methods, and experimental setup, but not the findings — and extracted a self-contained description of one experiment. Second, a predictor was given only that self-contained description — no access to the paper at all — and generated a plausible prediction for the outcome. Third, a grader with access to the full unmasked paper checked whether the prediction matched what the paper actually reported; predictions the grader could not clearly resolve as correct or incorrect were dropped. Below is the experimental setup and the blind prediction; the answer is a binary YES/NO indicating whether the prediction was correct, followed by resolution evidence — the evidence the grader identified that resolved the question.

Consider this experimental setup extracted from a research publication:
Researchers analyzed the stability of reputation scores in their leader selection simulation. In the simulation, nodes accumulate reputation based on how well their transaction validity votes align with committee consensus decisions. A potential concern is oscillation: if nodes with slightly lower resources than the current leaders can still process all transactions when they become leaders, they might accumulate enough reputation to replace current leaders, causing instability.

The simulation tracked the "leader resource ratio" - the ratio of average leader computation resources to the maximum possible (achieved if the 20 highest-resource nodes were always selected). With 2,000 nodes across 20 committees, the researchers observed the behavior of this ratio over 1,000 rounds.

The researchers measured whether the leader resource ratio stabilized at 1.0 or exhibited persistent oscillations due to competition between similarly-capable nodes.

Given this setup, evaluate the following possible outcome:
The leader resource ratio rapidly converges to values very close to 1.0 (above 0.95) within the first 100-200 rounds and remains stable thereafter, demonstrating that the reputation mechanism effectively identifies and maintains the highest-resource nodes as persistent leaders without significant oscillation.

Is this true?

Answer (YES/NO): NO